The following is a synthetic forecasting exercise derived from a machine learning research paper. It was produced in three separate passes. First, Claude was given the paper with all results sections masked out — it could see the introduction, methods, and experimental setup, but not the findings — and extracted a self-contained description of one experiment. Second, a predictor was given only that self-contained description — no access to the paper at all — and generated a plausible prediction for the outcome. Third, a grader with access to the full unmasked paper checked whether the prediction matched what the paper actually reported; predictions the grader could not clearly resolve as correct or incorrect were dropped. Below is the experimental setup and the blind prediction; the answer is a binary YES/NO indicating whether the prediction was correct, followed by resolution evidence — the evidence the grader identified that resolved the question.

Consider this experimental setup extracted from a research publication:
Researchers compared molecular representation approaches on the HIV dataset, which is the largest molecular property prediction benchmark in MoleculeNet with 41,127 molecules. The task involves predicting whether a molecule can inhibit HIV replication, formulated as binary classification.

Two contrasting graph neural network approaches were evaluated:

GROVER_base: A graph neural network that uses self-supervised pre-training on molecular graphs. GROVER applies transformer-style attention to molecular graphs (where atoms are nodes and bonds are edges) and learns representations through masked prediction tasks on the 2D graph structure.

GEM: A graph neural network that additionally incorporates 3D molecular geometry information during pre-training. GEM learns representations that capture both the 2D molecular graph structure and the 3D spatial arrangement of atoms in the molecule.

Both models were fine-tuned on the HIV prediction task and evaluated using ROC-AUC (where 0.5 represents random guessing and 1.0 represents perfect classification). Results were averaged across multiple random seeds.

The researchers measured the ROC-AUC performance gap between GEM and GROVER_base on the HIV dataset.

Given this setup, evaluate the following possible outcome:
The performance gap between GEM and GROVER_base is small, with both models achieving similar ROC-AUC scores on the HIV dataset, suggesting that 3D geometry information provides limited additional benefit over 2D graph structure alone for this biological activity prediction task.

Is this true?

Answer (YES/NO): NO